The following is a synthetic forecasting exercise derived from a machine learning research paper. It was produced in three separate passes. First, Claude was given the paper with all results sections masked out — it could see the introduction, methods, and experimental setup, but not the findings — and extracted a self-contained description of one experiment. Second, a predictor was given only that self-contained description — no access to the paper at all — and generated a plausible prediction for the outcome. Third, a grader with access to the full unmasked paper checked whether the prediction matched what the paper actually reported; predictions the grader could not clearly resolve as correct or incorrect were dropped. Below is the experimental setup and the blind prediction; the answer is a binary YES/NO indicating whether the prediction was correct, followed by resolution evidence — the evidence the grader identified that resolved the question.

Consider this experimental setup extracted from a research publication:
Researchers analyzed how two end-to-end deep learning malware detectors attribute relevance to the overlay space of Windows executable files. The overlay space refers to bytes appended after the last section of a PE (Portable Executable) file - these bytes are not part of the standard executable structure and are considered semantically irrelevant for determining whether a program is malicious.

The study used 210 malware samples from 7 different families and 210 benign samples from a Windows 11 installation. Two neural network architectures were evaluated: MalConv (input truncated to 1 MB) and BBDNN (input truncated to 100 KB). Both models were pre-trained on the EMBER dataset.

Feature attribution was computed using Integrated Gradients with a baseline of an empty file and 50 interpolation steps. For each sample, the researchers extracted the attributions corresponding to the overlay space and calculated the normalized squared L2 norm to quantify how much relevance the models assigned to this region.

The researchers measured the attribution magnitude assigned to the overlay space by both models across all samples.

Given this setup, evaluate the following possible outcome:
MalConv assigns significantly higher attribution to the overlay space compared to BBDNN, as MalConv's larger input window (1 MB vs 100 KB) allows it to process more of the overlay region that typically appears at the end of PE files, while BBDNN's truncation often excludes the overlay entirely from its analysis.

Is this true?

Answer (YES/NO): NO